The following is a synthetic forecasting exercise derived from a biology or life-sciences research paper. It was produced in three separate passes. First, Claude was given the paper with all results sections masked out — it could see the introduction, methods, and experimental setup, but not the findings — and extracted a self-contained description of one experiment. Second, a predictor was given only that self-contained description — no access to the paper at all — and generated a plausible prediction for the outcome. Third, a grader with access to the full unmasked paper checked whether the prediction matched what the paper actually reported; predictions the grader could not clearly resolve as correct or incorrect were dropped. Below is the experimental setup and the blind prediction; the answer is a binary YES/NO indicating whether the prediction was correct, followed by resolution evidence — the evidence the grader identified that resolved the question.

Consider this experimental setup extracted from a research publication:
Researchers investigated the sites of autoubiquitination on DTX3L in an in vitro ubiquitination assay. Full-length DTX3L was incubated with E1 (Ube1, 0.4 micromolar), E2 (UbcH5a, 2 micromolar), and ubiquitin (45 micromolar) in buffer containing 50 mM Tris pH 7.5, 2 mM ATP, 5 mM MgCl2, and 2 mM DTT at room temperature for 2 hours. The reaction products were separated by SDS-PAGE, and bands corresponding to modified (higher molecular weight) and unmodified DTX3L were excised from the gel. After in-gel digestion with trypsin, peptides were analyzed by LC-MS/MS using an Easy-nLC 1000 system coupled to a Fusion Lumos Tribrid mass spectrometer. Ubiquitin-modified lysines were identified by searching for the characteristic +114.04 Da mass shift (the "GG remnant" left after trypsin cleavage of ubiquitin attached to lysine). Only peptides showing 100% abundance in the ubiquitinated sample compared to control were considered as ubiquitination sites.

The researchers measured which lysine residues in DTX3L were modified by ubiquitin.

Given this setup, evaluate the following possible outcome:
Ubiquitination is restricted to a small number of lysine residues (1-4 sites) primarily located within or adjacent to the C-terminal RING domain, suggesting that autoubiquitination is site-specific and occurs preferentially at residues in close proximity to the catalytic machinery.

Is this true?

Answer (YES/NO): NO